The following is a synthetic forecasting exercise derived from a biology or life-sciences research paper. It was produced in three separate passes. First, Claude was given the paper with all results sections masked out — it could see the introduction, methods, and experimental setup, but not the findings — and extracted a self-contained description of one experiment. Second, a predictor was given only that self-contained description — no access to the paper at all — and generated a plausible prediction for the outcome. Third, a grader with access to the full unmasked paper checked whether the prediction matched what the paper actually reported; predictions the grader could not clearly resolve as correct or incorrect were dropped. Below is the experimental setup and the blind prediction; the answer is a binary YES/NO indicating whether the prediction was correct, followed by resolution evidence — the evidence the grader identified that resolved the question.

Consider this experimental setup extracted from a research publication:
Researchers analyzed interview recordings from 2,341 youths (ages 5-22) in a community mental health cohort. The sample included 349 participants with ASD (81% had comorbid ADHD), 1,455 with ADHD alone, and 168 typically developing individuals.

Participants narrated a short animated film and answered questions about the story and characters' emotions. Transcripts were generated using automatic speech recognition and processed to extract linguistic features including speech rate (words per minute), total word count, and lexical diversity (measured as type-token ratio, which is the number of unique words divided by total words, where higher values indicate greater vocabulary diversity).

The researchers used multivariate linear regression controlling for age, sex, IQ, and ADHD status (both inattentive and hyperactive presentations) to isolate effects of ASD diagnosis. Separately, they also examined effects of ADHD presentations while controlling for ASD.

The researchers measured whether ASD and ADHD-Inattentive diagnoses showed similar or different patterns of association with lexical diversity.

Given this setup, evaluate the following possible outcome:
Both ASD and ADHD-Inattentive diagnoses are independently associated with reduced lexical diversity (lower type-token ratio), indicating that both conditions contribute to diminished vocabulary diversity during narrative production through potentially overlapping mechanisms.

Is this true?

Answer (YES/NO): NO